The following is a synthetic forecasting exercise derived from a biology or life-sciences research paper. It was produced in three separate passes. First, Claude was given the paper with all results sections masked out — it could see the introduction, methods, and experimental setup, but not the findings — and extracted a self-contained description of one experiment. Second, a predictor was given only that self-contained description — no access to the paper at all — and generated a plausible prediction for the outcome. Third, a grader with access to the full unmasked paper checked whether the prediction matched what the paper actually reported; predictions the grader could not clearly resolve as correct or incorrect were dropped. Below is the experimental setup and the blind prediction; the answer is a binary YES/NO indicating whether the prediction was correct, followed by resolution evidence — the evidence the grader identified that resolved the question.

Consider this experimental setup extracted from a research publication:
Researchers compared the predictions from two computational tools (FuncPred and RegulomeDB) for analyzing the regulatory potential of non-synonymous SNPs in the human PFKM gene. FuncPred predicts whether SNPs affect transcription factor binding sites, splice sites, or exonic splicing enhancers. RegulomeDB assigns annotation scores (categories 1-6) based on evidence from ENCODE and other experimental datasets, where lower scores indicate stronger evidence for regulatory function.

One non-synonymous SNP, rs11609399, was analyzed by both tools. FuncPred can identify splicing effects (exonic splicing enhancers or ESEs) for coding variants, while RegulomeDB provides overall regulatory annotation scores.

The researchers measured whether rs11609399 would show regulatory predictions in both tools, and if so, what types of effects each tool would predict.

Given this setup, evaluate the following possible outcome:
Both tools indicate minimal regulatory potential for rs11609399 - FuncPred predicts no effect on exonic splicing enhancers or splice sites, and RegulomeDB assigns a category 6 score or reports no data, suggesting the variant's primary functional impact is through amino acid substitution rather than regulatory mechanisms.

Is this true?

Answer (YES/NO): NO